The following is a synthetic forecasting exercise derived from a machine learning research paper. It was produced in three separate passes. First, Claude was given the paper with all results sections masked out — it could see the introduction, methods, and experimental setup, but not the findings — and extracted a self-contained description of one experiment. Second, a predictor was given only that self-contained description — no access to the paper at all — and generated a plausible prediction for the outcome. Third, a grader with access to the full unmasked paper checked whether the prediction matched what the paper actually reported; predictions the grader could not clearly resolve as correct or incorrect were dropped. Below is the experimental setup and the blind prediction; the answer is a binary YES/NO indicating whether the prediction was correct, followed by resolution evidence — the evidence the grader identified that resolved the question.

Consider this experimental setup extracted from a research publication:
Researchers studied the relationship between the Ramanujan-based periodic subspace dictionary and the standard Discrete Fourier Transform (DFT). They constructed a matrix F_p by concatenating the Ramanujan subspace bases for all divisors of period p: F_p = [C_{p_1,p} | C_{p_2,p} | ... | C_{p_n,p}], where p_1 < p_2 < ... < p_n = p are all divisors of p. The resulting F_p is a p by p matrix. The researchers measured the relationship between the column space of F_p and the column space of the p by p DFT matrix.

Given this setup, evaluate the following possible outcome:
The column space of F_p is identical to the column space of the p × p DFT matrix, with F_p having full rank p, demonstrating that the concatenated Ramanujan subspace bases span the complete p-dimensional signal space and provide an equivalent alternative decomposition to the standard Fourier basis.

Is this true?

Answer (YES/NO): YES